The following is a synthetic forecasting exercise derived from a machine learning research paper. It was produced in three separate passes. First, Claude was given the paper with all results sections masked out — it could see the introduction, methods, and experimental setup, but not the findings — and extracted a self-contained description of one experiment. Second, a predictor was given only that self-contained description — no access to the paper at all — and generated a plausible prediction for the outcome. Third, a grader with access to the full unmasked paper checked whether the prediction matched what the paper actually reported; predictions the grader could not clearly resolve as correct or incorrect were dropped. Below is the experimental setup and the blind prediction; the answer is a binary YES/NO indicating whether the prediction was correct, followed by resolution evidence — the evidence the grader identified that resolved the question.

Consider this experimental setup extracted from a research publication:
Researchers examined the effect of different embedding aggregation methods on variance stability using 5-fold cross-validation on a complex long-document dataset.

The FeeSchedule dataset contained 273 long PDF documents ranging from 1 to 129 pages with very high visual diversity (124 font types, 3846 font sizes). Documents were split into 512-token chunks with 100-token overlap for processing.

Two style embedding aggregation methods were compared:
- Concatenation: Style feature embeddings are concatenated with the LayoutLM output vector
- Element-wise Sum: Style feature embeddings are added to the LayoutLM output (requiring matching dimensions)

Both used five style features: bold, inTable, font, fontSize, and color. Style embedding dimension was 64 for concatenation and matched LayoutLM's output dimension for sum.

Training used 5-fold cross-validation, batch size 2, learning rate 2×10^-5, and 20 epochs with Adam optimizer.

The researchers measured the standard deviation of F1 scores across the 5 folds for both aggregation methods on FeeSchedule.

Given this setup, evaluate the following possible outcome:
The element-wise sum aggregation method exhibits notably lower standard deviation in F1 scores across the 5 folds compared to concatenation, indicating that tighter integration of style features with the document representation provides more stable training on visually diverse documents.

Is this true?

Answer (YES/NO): NO